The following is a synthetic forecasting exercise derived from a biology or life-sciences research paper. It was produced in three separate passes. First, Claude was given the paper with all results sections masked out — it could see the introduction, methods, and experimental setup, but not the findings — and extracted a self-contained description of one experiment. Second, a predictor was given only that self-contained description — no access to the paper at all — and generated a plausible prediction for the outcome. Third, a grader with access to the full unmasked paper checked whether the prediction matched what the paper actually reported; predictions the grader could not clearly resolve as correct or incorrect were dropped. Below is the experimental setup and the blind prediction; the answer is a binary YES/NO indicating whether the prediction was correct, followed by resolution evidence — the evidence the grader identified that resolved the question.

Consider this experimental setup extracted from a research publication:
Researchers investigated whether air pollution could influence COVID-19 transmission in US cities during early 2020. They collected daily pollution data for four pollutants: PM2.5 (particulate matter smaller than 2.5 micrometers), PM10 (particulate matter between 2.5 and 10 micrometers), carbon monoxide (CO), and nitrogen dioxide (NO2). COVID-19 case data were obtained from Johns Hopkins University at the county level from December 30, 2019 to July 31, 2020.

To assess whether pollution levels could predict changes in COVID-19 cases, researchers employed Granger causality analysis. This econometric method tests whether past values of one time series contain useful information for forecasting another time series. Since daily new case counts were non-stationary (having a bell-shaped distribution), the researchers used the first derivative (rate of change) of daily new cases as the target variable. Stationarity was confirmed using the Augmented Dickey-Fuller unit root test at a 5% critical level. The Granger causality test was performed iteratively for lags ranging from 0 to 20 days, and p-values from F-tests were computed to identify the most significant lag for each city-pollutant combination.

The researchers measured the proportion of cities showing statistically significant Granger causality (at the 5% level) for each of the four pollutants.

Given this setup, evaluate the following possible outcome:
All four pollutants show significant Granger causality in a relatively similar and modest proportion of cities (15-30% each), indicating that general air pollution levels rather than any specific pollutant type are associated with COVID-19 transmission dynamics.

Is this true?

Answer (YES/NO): NO